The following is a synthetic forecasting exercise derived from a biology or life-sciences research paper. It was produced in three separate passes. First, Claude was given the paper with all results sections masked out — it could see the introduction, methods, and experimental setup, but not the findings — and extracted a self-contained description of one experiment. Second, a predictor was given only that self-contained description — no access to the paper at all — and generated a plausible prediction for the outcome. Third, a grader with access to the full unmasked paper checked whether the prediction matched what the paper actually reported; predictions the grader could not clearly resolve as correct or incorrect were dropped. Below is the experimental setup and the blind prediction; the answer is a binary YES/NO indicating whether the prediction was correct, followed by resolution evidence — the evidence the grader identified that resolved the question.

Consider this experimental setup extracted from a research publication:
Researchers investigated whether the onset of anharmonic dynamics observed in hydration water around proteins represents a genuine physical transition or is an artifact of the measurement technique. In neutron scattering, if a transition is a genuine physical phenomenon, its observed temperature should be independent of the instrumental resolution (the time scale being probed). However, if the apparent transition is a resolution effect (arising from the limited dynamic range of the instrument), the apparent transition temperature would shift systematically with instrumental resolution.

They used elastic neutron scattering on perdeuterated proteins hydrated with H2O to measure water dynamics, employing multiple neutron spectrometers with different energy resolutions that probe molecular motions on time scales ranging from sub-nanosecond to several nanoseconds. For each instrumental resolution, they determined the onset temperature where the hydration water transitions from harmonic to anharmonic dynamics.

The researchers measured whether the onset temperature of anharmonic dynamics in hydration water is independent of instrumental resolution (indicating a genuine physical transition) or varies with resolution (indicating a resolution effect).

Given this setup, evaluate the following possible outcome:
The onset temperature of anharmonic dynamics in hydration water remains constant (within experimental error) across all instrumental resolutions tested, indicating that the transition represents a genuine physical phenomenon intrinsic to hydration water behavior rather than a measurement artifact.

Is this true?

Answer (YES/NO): NO